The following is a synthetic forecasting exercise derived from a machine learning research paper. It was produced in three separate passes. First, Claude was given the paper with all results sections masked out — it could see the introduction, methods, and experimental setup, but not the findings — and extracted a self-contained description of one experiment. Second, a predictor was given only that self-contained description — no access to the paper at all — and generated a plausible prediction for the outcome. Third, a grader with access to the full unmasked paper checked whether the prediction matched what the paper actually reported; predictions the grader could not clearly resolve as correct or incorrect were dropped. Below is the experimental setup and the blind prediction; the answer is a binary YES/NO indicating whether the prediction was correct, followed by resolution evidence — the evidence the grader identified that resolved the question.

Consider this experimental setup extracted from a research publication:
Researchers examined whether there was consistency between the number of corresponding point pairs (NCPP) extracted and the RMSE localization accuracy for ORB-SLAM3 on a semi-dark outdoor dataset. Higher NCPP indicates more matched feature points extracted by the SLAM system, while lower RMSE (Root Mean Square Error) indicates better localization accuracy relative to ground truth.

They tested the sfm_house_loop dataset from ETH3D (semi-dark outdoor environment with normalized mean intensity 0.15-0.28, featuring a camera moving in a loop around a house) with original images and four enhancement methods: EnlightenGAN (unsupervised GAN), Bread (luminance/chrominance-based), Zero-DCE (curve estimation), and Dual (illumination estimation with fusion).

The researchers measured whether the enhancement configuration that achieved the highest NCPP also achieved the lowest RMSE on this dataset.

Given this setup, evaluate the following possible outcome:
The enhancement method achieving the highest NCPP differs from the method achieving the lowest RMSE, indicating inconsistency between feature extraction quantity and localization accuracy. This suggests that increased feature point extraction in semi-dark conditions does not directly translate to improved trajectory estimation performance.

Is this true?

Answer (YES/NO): YES